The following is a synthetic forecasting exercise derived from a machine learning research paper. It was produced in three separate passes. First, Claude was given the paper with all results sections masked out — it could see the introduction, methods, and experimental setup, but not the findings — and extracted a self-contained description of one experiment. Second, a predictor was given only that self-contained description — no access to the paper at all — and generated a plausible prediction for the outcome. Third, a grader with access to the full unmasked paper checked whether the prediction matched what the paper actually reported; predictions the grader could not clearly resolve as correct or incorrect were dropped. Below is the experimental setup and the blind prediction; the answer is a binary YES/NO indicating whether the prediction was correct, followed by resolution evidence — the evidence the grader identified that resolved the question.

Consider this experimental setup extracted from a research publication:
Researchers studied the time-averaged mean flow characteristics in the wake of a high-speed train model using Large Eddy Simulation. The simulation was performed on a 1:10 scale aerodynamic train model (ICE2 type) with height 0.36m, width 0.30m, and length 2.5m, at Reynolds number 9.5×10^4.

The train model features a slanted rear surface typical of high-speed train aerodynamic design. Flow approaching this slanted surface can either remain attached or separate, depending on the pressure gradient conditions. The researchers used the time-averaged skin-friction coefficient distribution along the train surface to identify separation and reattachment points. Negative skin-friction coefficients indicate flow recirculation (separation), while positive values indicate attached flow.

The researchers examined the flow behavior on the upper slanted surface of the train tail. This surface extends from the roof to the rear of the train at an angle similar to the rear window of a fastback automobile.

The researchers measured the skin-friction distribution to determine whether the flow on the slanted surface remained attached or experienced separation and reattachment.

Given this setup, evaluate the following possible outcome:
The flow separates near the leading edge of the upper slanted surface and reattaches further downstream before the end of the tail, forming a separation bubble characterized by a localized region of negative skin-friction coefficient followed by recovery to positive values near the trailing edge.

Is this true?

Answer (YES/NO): NO